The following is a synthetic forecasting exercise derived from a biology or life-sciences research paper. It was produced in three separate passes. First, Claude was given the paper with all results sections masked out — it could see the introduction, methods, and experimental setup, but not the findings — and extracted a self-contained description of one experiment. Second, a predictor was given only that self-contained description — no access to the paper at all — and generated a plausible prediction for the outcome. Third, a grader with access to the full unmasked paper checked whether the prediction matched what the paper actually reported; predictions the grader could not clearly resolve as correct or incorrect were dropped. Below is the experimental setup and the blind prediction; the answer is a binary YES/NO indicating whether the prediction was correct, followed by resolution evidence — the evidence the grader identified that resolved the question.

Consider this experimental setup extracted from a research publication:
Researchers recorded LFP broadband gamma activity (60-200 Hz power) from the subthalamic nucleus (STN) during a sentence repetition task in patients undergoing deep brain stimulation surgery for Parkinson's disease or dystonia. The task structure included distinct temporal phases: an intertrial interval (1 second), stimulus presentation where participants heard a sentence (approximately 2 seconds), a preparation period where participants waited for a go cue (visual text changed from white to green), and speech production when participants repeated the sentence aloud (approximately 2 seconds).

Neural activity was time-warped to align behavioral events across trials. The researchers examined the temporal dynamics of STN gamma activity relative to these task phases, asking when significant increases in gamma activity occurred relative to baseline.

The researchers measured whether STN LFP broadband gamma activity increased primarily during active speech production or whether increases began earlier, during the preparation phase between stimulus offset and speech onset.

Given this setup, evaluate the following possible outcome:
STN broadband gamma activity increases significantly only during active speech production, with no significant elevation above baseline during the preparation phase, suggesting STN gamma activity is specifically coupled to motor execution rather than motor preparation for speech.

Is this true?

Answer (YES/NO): NO